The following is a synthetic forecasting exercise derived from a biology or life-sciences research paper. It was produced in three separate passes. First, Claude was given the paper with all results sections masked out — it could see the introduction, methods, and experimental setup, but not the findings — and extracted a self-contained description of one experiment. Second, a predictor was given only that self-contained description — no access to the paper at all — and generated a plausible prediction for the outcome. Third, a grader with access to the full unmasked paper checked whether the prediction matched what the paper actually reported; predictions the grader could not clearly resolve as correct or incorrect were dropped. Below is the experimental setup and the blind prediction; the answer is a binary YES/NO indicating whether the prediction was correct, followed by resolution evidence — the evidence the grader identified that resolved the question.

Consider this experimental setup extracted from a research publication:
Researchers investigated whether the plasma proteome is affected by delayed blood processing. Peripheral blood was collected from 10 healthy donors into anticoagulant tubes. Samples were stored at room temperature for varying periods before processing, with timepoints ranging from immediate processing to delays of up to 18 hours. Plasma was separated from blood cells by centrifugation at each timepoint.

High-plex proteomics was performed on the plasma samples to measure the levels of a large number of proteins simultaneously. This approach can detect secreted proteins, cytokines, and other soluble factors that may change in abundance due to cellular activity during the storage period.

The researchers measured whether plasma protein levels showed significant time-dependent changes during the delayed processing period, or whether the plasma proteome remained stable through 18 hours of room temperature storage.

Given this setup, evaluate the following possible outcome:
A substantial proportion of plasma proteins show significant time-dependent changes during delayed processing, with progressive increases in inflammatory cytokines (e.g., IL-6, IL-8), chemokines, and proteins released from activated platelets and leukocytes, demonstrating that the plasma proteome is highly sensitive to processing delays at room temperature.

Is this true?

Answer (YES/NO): YES